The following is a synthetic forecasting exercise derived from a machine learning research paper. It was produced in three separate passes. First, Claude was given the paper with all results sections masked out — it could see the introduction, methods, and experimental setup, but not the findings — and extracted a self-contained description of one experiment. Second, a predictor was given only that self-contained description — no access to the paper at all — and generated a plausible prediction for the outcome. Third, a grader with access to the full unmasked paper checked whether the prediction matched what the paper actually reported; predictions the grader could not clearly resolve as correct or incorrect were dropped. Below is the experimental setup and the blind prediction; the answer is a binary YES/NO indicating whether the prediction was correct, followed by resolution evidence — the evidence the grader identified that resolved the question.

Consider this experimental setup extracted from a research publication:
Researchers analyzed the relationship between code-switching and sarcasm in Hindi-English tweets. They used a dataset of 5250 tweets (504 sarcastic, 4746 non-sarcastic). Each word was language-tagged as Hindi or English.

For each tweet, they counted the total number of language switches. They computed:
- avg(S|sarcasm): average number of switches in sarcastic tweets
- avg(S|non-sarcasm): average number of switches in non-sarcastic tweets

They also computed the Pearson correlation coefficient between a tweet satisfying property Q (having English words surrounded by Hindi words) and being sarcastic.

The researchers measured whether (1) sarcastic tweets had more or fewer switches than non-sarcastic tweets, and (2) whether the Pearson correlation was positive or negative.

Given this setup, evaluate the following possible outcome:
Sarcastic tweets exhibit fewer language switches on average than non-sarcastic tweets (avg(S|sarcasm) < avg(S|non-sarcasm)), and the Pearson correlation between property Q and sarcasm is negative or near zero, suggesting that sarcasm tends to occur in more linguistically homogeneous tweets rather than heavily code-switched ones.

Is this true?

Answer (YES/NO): YES